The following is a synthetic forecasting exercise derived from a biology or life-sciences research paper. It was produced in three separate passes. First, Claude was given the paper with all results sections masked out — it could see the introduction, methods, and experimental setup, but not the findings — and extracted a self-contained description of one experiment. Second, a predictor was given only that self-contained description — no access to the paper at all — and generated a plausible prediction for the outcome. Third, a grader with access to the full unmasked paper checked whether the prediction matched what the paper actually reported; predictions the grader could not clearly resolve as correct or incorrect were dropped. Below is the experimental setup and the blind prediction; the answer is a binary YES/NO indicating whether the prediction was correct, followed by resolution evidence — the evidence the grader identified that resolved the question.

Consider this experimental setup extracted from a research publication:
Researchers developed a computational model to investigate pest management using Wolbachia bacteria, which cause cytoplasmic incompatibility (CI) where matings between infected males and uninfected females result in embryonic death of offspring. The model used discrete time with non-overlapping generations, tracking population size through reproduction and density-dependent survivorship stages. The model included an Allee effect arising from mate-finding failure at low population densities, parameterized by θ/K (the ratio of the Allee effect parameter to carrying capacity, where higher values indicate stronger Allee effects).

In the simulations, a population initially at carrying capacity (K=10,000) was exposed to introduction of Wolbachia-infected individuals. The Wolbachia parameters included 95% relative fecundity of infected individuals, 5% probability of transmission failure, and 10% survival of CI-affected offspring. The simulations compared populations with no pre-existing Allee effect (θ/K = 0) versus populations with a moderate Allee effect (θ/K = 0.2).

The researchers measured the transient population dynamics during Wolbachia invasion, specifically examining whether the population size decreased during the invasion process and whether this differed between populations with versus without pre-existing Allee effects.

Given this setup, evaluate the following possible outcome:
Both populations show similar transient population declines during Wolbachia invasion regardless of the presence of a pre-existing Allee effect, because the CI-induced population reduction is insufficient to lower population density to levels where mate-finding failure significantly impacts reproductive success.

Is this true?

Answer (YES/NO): YES